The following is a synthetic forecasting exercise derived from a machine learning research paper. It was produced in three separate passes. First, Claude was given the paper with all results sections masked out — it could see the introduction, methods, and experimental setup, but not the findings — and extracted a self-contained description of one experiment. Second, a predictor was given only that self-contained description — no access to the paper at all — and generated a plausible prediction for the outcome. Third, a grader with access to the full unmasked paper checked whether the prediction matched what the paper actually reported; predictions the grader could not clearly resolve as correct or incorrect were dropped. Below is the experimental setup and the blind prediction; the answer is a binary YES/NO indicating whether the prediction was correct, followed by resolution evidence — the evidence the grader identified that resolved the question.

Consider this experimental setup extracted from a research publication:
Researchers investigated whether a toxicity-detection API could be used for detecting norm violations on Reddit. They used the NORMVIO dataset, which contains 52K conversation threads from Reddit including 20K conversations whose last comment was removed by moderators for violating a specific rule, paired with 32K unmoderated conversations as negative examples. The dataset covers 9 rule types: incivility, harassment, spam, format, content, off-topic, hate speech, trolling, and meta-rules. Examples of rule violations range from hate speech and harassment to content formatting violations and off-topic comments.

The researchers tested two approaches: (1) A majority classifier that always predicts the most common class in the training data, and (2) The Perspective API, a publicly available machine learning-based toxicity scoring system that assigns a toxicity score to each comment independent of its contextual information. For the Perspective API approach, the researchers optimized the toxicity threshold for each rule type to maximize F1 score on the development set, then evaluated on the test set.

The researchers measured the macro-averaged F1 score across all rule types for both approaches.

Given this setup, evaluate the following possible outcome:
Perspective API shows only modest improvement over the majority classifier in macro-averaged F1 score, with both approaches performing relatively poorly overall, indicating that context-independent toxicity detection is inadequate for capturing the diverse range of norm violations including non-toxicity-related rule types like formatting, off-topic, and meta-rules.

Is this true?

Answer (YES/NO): NO